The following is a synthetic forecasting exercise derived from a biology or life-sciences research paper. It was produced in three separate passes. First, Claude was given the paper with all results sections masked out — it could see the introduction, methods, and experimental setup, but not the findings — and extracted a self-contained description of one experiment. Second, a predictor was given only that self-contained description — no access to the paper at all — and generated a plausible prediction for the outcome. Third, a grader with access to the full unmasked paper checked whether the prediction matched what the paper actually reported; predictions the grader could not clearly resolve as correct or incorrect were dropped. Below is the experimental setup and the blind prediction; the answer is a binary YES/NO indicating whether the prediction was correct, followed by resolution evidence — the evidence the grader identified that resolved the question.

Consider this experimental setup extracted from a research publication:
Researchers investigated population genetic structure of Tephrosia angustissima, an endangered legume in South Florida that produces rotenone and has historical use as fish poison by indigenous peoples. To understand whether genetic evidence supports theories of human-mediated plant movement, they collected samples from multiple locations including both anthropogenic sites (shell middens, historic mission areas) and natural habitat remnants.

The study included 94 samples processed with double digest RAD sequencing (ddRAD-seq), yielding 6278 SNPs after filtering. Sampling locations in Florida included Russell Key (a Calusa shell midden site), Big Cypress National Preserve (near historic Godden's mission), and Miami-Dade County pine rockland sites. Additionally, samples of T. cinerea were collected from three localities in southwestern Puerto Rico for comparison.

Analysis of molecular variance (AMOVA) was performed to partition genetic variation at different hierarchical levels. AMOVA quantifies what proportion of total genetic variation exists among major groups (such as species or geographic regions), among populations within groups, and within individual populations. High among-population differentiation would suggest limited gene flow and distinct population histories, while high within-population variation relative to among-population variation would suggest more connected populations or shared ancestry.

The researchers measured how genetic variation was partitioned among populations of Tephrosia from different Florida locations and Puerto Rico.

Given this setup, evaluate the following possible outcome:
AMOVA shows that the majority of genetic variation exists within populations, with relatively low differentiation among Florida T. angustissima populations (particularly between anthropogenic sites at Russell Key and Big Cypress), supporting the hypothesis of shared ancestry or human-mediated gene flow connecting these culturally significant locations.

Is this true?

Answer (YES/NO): NO